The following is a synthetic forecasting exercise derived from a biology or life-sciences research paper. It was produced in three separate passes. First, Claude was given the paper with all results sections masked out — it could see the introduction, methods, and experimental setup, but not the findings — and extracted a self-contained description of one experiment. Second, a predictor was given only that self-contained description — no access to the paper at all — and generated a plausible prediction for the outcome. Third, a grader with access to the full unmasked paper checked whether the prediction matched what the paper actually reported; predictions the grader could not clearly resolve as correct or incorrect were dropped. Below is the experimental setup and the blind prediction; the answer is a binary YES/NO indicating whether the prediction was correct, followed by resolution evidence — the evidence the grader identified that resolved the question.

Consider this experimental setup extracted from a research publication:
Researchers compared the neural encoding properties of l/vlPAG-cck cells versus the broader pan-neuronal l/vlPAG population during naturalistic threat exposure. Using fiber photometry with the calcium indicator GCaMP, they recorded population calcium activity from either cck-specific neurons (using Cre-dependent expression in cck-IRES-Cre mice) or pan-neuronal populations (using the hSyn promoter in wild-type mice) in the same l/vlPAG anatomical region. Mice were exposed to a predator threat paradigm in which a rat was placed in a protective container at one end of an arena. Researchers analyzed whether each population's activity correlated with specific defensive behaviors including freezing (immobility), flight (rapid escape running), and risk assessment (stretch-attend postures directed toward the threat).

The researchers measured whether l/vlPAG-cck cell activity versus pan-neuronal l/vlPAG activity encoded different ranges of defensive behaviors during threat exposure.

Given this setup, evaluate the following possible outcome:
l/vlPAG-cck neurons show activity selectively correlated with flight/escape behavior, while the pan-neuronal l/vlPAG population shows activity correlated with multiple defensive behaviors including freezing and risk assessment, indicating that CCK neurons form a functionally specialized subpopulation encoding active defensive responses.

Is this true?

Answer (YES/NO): NO